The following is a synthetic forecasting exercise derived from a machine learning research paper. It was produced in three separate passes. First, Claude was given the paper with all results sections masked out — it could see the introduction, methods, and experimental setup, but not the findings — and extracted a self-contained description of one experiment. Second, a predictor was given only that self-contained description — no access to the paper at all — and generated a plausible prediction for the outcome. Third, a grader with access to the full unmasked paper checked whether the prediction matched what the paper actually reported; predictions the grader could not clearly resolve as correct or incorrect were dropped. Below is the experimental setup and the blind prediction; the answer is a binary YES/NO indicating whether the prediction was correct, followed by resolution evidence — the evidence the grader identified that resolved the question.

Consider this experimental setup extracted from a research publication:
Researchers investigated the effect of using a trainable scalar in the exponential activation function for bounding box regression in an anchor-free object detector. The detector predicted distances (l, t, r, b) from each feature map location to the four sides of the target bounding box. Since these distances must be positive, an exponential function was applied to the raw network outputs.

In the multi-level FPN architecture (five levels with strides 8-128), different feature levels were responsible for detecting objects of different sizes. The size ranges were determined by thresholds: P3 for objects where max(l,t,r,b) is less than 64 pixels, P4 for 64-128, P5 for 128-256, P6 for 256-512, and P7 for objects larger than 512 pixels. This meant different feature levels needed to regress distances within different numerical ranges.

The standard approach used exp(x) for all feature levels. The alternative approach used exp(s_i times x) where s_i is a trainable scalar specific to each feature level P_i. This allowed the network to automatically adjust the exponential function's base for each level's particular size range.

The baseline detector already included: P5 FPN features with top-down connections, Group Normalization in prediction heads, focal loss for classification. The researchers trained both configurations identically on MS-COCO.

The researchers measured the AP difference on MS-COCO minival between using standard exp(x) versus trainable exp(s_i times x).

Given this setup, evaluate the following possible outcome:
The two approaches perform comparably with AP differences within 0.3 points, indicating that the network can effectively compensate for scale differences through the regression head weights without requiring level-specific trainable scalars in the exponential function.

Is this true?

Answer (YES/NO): YES